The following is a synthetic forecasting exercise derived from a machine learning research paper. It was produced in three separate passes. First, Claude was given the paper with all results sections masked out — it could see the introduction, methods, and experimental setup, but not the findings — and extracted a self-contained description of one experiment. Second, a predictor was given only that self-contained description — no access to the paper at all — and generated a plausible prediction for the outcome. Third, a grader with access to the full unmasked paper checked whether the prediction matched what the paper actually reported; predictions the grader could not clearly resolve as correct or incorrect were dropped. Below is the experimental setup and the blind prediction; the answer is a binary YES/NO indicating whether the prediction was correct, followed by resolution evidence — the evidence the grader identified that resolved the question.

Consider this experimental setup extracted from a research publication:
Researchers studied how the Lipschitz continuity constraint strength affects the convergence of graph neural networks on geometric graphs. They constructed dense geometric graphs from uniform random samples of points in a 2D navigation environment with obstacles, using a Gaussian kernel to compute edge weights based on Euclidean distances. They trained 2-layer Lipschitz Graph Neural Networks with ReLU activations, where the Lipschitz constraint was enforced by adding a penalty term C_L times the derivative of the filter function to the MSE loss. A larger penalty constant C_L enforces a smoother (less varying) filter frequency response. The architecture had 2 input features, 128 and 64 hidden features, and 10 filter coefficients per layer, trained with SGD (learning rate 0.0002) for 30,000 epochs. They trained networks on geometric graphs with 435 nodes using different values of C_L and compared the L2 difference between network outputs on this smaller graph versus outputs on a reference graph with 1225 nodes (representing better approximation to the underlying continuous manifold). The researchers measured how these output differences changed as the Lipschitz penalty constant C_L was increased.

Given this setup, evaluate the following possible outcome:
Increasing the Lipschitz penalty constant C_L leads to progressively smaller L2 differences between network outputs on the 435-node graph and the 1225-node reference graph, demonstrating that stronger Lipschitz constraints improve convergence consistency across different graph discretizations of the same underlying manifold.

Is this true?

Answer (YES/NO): YES